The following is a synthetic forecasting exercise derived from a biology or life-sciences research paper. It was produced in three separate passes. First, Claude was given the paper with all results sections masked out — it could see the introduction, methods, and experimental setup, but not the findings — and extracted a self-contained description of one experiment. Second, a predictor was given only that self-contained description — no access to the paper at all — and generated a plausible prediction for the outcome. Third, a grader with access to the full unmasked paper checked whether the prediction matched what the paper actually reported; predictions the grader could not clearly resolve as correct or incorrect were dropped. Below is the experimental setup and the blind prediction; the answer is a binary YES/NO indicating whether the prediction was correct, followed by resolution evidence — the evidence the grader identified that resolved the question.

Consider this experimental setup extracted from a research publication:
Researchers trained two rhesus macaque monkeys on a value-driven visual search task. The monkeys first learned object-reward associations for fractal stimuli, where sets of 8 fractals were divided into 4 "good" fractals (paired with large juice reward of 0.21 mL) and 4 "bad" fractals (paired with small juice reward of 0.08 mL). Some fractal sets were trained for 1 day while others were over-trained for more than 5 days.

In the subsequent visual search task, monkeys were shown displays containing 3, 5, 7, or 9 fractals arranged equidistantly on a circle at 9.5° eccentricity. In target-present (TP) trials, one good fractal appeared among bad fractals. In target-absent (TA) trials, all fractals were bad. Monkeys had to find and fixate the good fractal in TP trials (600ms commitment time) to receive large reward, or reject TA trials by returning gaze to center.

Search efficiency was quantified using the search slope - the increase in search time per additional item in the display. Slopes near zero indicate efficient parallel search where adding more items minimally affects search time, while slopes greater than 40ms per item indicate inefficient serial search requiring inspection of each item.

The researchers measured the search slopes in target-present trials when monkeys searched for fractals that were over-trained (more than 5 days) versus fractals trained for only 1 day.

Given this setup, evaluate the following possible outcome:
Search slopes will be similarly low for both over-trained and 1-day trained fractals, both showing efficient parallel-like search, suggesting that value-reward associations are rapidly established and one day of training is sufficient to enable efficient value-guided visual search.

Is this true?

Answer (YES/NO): NO